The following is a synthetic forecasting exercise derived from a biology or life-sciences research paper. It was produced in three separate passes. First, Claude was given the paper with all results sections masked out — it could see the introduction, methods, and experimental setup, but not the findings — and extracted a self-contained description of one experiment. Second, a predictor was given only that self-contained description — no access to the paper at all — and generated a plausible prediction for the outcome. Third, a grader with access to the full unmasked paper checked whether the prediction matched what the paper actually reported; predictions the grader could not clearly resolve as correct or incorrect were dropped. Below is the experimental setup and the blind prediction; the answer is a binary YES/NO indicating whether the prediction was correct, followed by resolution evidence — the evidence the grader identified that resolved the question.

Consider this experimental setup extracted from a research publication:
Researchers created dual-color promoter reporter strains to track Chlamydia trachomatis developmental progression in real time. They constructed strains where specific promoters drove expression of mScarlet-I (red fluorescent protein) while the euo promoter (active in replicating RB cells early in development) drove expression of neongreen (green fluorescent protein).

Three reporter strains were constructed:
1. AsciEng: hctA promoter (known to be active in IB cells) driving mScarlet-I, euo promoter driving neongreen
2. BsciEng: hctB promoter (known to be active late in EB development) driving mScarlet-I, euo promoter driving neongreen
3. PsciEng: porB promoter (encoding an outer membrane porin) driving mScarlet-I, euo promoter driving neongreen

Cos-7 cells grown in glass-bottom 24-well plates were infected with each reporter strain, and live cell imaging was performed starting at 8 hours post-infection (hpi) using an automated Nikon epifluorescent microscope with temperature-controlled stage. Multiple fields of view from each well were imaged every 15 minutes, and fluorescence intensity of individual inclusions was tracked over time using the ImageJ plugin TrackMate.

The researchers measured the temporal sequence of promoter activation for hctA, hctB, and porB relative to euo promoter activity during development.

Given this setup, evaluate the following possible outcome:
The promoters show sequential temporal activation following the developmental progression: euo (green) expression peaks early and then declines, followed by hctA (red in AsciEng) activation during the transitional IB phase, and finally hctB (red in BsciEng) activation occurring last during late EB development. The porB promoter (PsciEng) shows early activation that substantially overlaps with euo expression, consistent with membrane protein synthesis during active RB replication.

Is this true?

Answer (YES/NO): NO